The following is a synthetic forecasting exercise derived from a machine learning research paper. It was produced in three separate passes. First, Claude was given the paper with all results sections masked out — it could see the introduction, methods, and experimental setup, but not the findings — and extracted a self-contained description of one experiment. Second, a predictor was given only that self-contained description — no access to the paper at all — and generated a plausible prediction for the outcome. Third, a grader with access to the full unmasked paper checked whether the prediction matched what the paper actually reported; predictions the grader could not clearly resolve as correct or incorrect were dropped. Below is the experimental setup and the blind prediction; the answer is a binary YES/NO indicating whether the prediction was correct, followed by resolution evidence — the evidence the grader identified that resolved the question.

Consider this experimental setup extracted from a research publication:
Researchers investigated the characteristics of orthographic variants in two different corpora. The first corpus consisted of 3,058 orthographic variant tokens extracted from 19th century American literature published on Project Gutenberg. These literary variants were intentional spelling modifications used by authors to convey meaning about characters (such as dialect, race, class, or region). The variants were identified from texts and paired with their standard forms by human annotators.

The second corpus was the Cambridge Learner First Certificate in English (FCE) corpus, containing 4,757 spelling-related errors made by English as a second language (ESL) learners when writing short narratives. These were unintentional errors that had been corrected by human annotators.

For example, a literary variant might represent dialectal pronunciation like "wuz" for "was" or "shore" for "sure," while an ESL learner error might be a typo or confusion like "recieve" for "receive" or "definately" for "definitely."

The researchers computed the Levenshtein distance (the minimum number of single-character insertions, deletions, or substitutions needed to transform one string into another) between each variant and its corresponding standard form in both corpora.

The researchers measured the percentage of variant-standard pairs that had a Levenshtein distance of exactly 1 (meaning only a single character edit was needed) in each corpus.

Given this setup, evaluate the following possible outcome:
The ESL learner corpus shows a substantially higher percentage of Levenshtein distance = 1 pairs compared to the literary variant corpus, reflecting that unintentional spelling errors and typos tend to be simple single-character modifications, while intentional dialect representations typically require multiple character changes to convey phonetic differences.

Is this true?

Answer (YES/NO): YES